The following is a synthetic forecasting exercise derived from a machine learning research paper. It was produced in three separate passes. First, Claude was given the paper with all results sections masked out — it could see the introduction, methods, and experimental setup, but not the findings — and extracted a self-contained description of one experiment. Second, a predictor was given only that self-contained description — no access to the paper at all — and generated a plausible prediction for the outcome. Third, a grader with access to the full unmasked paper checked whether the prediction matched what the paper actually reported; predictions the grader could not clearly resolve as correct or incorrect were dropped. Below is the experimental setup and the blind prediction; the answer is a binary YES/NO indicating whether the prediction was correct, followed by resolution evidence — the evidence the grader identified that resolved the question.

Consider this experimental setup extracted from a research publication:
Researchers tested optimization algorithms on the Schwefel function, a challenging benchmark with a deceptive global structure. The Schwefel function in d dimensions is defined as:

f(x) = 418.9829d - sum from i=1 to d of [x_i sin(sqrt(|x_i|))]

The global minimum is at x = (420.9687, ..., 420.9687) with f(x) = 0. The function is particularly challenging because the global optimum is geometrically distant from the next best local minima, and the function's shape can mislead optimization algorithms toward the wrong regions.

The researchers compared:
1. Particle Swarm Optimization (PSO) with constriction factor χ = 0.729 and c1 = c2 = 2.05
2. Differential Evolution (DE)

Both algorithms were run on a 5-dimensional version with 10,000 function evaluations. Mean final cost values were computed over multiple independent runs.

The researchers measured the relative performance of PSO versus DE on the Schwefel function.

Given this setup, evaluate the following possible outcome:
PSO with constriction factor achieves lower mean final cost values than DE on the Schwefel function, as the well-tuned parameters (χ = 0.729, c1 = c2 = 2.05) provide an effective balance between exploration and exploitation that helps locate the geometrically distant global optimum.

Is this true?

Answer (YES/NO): NO